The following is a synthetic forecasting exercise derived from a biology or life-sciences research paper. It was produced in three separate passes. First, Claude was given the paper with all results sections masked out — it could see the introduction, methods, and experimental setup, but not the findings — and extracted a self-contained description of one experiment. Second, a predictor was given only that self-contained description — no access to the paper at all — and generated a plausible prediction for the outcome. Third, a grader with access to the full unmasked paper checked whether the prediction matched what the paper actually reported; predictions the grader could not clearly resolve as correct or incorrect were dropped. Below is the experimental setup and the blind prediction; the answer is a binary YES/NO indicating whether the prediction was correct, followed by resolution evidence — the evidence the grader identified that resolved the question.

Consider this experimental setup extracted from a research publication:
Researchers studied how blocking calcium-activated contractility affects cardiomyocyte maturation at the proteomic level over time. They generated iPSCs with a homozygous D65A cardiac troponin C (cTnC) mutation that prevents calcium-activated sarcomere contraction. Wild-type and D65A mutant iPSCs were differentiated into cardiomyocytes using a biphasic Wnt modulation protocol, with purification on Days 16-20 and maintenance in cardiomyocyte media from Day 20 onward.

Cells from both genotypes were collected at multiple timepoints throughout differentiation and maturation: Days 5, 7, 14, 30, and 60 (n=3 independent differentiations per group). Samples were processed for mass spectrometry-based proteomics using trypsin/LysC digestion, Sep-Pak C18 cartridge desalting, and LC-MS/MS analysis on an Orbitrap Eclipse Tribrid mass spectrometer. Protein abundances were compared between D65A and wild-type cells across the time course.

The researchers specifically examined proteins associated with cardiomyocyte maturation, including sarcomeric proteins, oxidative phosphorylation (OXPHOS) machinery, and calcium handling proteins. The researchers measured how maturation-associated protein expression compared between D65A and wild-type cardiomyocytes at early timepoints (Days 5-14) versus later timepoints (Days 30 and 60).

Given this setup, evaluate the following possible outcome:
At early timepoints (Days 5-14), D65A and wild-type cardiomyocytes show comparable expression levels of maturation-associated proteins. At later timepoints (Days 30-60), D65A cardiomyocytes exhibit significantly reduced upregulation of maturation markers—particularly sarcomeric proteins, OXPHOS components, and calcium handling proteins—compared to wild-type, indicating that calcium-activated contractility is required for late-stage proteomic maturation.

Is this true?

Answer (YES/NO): NO